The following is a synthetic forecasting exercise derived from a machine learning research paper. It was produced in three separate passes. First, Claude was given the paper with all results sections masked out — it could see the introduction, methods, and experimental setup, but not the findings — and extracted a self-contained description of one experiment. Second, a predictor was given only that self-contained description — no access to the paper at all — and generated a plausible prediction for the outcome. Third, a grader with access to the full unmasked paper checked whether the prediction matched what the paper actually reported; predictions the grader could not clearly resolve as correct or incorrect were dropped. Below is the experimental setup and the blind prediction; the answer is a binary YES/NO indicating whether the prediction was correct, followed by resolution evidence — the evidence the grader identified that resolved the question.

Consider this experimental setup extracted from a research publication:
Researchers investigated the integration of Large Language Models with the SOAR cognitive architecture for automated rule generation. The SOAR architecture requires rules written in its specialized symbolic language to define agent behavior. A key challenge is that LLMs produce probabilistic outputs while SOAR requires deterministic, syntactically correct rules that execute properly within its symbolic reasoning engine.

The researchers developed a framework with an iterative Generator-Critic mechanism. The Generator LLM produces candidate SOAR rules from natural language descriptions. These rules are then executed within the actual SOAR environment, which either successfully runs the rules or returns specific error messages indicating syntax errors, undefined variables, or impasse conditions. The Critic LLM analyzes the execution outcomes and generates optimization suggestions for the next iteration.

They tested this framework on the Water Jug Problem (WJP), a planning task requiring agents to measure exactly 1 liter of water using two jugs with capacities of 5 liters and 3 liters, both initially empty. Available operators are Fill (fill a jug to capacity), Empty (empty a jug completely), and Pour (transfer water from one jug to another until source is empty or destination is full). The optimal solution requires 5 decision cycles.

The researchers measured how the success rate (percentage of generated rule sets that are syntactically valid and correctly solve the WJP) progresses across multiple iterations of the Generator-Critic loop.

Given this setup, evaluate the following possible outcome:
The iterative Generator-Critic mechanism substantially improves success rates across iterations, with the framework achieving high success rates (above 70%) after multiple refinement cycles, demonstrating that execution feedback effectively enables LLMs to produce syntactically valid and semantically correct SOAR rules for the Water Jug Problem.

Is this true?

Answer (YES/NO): YES